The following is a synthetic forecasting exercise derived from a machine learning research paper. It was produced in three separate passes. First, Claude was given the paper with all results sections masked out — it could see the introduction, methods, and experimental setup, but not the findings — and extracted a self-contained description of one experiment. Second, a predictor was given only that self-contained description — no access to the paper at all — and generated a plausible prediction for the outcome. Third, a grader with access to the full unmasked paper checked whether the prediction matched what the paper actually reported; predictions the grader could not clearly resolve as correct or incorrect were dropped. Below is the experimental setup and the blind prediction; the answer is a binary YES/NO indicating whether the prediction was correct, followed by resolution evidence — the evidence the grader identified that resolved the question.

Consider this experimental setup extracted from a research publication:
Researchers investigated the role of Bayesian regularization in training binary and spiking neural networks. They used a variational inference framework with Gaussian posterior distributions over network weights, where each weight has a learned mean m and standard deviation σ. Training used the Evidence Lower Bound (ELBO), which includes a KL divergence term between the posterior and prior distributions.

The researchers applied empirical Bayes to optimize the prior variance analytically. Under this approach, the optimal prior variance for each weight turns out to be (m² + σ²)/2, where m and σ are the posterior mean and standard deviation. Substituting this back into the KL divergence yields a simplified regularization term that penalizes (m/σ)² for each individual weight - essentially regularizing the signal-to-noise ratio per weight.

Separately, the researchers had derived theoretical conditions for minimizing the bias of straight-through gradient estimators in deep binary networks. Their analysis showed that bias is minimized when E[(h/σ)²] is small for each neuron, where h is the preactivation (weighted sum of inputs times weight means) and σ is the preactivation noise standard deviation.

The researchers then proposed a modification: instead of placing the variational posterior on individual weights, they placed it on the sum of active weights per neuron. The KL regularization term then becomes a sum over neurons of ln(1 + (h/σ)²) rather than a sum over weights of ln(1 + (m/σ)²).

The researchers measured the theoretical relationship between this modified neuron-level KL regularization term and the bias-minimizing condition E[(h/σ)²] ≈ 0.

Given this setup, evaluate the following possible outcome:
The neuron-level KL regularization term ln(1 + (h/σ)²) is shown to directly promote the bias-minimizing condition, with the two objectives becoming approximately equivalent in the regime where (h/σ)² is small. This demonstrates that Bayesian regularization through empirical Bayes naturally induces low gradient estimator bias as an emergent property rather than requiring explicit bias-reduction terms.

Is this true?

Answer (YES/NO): NO